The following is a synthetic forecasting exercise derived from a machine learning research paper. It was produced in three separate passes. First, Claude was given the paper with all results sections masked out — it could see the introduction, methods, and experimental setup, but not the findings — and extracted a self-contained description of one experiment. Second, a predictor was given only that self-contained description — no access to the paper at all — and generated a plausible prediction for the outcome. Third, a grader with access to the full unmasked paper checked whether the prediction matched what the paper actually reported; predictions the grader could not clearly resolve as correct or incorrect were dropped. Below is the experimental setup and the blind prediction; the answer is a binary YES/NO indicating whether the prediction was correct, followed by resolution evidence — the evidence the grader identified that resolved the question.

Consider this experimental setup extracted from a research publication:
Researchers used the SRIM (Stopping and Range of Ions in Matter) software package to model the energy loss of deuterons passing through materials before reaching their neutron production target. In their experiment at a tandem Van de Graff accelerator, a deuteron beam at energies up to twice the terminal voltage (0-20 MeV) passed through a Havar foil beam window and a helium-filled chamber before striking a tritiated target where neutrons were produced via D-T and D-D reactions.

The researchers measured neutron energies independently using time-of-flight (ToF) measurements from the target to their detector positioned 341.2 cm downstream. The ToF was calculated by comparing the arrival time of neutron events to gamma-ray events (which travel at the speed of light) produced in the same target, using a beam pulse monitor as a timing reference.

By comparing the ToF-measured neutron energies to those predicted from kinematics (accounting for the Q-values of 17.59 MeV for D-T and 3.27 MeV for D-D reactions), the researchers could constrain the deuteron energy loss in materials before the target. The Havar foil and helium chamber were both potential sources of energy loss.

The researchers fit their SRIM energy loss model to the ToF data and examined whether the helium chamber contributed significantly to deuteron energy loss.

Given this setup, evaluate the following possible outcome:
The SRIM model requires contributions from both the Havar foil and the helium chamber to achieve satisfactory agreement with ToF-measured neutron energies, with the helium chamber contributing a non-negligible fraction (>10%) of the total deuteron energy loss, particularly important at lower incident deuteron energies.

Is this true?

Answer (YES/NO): NO